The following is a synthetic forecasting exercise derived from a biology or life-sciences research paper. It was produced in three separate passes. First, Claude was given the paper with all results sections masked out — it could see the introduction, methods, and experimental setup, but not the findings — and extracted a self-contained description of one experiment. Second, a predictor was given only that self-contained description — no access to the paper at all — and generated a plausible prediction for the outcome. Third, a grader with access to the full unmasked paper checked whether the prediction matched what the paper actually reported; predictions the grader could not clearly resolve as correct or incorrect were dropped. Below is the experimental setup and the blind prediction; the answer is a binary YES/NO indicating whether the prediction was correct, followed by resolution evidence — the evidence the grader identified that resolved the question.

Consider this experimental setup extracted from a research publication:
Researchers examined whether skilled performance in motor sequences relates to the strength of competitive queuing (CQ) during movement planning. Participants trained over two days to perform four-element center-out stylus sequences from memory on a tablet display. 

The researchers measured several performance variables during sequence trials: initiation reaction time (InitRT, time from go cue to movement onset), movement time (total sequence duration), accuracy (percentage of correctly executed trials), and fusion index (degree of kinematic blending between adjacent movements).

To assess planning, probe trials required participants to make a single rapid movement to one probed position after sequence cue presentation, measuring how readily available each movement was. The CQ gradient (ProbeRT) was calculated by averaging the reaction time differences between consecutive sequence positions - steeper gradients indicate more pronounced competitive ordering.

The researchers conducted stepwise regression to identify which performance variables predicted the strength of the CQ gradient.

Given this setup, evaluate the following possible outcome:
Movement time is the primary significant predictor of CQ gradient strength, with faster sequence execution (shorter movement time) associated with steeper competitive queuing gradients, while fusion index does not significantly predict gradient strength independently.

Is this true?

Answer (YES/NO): NO